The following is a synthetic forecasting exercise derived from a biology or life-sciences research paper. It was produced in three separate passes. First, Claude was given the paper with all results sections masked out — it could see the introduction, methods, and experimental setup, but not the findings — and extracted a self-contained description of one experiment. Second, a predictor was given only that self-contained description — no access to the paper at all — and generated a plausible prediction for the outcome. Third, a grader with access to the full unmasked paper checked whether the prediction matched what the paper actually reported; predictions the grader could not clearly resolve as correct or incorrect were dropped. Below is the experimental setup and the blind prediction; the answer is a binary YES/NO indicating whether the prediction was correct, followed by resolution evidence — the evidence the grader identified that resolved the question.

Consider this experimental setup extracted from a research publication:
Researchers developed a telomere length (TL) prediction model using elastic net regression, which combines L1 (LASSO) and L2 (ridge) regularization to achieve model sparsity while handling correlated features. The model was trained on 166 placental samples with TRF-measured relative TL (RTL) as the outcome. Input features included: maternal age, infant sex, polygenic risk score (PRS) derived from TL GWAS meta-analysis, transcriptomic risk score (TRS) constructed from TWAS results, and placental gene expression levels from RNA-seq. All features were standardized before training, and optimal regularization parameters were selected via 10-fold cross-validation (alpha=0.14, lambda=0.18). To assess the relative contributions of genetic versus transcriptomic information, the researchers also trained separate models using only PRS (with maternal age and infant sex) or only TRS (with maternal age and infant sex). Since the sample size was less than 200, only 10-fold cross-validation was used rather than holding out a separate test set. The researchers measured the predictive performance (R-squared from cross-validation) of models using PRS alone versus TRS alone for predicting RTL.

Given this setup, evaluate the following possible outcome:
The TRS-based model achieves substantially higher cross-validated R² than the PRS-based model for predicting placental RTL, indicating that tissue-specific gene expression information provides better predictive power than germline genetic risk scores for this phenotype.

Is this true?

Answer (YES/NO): YES